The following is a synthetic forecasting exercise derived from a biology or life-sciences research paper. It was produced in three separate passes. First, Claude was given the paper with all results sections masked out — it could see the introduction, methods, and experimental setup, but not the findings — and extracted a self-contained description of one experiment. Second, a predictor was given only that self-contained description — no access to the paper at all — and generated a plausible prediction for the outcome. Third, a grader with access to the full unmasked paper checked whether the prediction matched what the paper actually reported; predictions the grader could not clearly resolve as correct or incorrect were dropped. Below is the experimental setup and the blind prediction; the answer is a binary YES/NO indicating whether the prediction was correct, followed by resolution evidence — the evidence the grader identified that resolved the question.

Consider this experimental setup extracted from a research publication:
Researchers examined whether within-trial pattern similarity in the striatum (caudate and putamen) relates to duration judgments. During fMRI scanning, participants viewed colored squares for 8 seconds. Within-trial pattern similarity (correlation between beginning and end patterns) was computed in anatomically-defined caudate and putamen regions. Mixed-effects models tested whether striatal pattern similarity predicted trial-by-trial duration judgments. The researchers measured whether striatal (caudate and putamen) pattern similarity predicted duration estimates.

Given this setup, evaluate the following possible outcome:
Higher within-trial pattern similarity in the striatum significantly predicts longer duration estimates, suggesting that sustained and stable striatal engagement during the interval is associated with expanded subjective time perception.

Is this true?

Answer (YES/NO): NO